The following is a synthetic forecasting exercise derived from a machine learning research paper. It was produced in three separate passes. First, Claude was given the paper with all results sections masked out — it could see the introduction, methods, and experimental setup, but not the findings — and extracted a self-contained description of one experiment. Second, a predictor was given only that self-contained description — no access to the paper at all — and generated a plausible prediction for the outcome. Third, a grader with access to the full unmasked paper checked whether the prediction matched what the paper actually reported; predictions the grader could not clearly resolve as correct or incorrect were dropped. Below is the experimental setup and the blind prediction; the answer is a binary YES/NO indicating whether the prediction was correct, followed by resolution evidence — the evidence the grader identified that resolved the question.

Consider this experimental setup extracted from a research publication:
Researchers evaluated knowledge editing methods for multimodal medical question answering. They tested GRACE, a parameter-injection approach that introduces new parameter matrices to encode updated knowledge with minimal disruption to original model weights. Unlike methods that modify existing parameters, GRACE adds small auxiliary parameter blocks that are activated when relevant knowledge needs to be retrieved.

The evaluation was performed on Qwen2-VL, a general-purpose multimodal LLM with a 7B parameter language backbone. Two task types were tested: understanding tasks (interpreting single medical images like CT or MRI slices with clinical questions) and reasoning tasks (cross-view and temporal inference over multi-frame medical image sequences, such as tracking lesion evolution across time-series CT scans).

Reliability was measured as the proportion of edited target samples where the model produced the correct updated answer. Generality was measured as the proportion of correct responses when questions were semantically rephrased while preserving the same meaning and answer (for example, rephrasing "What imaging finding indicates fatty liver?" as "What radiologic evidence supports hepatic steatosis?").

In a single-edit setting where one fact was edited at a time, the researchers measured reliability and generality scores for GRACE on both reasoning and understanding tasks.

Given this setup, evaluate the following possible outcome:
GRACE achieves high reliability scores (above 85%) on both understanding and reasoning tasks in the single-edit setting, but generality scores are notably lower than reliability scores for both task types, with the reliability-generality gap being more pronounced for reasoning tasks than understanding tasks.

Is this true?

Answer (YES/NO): YES